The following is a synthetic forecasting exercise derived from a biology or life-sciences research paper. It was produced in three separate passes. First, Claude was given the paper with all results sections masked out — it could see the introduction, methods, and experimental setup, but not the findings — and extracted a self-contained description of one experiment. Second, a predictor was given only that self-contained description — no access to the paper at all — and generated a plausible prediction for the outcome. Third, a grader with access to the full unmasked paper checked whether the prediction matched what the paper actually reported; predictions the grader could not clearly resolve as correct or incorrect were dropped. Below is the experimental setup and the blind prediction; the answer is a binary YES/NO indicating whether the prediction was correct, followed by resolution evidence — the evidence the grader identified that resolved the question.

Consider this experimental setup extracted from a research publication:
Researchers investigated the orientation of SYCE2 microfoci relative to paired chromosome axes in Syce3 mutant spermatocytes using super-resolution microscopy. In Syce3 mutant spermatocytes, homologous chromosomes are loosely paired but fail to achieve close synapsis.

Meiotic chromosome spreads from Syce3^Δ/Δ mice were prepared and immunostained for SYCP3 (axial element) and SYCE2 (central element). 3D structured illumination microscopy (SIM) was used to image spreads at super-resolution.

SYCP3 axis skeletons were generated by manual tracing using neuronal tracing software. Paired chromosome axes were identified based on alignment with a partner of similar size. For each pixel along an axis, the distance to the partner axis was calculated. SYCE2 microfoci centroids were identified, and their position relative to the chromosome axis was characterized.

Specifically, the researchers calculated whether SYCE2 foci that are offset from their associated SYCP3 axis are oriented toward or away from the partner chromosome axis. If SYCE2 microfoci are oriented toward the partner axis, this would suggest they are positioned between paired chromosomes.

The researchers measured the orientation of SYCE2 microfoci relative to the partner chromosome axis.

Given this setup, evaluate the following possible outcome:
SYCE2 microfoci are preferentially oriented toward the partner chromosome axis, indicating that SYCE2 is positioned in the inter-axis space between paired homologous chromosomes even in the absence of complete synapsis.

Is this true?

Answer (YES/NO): YES